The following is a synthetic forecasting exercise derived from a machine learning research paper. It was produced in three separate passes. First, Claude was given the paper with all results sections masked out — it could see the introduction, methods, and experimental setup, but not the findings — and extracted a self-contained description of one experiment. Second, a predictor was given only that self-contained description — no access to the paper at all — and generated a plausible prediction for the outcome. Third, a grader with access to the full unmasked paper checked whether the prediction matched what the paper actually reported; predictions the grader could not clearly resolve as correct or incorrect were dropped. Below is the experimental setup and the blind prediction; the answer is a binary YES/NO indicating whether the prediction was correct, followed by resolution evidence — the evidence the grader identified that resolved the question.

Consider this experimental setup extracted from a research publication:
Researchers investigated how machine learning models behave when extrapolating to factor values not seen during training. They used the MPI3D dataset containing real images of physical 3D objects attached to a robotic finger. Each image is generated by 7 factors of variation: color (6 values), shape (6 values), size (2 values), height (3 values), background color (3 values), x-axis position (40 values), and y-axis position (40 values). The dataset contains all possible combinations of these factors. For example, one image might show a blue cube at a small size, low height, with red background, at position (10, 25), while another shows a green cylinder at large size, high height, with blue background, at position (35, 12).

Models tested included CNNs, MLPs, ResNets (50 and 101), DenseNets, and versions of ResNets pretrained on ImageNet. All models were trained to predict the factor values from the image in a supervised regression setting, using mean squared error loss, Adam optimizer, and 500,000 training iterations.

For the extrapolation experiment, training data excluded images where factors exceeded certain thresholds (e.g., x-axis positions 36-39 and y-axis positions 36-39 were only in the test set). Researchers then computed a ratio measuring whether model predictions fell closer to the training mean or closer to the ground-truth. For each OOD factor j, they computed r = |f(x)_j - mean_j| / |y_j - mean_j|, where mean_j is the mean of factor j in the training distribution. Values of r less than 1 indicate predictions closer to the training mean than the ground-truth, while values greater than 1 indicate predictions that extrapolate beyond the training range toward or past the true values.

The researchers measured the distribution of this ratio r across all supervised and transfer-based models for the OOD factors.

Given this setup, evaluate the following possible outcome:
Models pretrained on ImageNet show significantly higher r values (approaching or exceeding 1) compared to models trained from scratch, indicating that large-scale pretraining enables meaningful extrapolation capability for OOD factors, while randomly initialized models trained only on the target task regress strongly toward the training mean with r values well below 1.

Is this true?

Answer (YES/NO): NO